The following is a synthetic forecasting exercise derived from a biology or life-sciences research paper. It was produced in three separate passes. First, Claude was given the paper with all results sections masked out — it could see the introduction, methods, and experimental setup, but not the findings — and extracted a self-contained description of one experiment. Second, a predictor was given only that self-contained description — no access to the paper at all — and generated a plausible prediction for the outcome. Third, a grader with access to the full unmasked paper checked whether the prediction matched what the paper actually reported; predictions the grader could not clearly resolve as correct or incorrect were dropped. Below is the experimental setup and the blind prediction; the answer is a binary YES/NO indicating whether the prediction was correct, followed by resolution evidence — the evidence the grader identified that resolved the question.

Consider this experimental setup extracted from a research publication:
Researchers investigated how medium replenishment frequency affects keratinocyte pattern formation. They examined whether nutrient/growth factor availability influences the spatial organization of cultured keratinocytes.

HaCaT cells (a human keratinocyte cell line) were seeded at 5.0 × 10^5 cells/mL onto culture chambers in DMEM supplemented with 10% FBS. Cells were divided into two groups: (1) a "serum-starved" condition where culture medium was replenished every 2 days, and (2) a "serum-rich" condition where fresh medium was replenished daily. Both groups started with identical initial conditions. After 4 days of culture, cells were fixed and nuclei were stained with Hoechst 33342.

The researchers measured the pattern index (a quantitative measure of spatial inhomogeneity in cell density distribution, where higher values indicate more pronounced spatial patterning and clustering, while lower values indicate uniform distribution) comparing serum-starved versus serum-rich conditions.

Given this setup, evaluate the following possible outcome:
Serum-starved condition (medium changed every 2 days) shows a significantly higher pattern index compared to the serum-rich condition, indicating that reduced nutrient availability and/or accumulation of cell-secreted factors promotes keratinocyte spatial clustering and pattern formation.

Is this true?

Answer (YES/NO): YES